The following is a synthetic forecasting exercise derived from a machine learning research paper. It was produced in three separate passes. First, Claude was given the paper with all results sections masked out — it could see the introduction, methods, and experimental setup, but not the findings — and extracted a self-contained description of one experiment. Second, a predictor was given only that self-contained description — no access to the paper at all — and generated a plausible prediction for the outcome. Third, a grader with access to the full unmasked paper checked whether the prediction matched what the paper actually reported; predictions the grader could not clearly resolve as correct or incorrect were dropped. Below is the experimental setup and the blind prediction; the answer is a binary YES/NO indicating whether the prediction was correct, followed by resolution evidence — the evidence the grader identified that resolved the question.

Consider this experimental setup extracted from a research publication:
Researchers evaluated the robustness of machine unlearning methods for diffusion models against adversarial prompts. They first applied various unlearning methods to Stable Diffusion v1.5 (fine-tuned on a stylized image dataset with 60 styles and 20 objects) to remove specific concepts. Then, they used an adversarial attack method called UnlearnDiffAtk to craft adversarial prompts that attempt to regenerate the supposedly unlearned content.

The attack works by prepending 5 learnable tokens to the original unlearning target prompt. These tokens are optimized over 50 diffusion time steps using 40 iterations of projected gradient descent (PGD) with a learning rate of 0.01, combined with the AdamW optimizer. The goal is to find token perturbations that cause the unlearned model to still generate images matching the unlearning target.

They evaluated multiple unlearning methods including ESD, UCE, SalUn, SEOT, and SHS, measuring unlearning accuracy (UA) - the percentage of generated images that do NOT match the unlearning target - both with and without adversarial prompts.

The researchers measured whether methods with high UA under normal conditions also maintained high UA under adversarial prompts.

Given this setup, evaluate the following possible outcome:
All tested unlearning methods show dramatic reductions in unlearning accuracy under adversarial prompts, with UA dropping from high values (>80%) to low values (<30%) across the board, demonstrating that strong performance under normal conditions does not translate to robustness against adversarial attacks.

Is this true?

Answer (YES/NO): NO